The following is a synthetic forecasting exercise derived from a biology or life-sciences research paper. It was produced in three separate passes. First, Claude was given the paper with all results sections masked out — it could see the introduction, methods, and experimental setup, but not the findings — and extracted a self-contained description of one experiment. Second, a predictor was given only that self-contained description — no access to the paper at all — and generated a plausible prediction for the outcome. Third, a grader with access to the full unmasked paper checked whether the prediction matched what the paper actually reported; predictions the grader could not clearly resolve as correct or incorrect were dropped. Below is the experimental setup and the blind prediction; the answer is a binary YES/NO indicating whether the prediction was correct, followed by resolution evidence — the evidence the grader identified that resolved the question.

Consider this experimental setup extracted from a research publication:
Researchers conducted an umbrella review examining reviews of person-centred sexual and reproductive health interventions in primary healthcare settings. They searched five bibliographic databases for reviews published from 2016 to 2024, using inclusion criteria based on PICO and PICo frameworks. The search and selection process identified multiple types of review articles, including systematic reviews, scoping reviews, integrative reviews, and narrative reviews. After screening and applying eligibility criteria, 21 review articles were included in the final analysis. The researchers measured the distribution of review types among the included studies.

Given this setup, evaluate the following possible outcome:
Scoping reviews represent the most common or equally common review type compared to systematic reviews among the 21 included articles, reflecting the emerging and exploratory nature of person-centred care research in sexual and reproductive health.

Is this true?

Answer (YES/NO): YES